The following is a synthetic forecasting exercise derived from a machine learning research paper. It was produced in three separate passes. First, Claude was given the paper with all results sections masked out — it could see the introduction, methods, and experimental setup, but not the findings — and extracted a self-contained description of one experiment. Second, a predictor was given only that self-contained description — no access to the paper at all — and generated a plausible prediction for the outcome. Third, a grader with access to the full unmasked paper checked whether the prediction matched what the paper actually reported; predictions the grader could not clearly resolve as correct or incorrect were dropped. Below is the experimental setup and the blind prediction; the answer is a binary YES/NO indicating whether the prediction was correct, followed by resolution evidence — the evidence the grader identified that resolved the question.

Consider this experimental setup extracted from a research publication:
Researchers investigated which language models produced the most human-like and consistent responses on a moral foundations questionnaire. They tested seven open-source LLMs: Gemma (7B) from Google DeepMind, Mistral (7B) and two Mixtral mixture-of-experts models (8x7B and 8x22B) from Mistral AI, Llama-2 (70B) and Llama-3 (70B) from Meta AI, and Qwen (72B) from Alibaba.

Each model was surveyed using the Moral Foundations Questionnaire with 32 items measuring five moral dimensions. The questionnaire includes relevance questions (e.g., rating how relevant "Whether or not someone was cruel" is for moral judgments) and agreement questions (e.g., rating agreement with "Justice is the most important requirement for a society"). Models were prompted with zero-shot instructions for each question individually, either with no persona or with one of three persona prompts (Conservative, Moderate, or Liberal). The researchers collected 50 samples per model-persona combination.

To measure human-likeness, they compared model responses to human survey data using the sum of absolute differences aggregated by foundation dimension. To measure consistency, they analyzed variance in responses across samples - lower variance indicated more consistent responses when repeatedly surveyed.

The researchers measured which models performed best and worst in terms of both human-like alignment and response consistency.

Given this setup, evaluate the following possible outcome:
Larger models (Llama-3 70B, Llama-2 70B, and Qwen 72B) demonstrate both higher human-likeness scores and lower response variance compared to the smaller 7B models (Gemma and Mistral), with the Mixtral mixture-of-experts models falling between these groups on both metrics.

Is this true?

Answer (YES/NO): NO